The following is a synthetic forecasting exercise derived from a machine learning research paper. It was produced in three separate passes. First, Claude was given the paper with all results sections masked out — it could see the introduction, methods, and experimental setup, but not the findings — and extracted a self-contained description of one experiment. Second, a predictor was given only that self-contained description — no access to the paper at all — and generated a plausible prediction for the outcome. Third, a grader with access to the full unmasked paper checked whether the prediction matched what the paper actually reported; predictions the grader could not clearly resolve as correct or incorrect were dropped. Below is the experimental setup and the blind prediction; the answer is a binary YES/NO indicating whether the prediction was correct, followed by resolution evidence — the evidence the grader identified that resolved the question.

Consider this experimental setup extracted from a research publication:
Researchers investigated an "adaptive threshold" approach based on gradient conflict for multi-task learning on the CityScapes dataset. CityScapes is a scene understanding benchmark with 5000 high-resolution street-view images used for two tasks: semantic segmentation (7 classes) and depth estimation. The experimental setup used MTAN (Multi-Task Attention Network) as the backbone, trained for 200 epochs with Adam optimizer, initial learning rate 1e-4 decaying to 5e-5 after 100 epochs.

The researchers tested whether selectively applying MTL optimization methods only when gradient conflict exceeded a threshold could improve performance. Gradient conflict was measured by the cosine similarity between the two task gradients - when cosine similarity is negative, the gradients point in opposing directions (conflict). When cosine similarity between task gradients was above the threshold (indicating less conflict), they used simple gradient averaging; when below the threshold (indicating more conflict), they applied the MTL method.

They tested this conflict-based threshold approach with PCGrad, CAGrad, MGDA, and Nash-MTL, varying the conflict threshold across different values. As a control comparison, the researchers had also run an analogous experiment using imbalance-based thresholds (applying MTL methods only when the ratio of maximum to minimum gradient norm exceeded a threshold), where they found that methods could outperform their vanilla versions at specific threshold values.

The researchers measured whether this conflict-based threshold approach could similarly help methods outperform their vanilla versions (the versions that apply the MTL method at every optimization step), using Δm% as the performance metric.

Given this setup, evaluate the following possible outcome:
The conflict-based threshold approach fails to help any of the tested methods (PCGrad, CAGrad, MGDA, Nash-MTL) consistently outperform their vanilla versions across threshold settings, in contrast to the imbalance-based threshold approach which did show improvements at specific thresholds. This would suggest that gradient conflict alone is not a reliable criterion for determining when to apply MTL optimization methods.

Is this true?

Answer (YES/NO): NO